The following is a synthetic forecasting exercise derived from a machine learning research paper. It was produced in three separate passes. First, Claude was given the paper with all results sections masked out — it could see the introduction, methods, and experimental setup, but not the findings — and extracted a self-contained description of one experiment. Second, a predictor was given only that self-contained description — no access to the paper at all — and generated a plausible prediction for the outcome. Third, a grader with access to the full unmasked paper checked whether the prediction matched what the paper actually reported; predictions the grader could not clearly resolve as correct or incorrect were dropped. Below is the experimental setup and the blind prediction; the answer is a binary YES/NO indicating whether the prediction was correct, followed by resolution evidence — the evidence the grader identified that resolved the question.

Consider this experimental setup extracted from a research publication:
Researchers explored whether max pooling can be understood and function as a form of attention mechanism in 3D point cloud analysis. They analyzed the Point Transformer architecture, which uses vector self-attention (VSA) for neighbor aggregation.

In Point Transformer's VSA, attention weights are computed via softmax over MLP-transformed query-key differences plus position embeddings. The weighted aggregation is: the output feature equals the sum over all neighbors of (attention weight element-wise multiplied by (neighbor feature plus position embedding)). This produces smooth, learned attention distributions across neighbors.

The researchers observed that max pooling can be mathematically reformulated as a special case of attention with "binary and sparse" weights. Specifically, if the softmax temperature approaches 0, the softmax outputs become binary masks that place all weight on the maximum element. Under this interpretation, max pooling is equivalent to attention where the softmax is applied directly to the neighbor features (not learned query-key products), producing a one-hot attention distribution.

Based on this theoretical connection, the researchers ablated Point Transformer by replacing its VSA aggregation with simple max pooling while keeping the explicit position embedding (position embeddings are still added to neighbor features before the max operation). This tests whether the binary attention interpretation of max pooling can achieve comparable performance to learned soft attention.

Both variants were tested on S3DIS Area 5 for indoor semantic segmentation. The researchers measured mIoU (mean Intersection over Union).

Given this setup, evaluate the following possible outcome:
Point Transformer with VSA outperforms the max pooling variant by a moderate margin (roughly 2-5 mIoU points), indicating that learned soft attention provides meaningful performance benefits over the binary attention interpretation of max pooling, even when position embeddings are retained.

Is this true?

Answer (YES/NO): NO